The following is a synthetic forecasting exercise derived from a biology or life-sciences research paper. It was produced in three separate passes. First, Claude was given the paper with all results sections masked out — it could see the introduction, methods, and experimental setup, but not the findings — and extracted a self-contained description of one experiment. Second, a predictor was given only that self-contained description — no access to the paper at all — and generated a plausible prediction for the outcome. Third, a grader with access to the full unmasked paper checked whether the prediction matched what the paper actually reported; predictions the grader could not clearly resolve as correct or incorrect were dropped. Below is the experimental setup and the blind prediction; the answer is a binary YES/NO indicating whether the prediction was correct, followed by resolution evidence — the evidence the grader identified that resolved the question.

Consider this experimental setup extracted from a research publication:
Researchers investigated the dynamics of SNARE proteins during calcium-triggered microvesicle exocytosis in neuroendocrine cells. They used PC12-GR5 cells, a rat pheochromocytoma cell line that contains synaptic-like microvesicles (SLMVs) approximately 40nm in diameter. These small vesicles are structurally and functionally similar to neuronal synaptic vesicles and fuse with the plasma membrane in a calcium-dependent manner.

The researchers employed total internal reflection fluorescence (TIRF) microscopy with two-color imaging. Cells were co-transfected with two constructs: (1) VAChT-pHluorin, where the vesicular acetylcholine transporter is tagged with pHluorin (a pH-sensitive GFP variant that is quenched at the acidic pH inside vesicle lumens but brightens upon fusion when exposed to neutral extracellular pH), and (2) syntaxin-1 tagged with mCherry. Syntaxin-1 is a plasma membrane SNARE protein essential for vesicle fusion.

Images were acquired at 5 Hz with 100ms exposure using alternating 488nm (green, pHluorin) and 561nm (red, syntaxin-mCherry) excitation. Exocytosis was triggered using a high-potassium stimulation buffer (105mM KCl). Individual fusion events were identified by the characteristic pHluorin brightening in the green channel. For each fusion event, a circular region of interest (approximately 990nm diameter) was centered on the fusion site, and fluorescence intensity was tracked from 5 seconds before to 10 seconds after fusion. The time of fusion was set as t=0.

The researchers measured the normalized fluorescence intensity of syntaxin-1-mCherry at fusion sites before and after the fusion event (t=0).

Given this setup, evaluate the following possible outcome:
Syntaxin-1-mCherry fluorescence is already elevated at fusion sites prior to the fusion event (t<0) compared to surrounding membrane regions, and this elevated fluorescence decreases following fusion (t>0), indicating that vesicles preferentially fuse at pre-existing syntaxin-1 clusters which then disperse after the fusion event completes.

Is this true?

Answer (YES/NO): YES